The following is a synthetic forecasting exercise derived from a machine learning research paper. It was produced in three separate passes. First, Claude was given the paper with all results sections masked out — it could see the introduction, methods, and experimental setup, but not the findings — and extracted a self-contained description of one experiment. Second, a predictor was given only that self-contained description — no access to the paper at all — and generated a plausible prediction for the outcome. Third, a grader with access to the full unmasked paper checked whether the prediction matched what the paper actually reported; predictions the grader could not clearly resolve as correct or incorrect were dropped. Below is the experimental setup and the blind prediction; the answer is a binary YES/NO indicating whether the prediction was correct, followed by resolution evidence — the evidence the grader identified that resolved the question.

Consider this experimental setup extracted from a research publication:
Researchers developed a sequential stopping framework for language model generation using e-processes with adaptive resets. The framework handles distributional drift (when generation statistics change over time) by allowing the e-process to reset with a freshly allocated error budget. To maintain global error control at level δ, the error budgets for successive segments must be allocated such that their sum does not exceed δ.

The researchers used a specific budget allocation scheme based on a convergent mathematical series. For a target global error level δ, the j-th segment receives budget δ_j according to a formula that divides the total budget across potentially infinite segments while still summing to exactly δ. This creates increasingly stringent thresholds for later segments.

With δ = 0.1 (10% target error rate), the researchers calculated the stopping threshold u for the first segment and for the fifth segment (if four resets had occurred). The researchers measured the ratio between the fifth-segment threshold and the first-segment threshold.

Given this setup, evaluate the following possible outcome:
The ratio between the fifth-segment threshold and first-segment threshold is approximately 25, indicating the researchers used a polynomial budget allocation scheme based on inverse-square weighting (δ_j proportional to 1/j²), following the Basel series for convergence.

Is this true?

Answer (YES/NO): YES